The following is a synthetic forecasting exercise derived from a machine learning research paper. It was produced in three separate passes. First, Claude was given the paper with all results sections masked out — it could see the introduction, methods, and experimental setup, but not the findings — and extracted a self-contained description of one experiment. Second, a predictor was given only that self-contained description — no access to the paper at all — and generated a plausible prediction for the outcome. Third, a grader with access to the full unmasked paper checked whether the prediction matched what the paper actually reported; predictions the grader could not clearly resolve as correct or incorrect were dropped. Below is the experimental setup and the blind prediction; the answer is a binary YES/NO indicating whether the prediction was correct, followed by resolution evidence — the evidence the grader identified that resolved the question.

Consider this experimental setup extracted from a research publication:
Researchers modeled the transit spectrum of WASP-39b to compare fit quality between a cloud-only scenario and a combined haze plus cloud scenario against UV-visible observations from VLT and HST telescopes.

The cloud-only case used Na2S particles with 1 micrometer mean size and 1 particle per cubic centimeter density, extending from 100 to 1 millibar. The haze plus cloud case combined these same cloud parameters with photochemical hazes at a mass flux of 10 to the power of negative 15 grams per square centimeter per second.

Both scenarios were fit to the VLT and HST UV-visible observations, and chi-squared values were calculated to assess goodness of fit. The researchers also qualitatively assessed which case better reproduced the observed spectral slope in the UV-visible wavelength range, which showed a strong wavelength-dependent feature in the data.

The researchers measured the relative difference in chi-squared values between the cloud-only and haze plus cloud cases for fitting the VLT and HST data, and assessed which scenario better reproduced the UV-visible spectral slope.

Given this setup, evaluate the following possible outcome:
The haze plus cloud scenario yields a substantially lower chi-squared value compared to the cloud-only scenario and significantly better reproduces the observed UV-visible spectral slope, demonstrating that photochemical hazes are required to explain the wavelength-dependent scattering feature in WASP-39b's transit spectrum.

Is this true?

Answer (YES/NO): NO